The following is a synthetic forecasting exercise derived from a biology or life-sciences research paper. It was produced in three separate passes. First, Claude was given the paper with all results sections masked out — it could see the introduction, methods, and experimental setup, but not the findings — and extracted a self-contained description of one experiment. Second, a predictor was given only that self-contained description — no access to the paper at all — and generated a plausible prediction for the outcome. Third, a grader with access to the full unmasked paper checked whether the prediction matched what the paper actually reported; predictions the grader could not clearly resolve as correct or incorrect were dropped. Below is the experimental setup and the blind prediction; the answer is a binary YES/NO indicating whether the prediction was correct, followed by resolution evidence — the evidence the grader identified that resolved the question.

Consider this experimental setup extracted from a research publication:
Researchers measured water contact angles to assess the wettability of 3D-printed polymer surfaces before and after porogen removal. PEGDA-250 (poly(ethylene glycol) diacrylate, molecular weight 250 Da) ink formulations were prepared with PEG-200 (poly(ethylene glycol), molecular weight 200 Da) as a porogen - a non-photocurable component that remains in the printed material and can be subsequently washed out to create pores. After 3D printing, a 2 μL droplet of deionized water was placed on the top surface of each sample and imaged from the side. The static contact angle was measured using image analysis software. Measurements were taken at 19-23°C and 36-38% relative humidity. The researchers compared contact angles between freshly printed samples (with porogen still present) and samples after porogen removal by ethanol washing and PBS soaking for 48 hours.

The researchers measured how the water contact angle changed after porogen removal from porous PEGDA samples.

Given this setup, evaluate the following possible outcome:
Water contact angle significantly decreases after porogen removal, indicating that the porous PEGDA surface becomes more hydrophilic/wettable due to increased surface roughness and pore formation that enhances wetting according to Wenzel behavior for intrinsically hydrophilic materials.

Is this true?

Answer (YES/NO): YES